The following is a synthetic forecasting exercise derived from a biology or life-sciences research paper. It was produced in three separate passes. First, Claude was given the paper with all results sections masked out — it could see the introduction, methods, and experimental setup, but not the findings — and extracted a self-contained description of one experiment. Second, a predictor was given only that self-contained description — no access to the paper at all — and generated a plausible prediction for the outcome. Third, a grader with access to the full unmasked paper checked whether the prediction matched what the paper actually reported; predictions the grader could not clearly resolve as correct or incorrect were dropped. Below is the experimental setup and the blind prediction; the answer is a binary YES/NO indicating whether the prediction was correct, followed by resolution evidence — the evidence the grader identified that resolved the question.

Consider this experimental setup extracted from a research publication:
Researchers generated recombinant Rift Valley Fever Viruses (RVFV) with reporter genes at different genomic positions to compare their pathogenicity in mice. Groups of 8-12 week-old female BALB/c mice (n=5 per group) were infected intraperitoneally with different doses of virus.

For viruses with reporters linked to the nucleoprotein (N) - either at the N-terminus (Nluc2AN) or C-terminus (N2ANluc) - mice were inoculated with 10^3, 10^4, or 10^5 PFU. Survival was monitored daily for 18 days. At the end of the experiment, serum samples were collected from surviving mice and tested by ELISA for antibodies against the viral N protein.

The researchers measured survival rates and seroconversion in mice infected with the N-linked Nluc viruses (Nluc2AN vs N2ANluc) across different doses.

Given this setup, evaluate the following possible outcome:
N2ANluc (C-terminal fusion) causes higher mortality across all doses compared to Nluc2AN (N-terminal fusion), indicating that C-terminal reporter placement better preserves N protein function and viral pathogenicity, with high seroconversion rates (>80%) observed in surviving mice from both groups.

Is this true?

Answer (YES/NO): NO